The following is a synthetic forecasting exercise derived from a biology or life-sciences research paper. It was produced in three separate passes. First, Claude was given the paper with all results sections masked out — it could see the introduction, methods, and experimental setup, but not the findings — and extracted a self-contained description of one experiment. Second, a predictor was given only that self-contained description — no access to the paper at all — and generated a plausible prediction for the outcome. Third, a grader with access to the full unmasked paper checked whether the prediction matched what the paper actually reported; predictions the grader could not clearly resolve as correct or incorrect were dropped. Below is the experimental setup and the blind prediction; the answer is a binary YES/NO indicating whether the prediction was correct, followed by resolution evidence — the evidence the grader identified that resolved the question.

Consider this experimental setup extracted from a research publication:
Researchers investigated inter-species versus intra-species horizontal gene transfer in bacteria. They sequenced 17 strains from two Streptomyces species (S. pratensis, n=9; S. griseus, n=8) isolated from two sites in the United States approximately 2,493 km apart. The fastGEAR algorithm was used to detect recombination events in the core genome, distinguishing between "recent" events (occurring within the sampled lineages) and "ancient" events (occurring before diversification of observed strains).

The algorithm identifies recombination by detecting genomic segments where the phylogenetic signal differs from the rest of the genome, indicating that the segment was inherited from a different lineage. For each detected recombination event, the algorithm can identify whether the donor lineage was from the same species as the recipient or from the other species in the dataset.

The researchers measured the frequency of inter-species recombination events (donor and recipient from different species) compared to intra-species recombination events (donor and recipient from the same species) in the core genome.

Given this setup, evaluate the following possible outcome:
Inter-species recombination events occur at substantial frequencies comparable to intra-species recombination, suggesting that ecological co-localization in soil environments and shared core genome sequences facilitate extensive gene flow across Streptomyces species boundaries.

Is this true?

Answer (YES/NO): NO